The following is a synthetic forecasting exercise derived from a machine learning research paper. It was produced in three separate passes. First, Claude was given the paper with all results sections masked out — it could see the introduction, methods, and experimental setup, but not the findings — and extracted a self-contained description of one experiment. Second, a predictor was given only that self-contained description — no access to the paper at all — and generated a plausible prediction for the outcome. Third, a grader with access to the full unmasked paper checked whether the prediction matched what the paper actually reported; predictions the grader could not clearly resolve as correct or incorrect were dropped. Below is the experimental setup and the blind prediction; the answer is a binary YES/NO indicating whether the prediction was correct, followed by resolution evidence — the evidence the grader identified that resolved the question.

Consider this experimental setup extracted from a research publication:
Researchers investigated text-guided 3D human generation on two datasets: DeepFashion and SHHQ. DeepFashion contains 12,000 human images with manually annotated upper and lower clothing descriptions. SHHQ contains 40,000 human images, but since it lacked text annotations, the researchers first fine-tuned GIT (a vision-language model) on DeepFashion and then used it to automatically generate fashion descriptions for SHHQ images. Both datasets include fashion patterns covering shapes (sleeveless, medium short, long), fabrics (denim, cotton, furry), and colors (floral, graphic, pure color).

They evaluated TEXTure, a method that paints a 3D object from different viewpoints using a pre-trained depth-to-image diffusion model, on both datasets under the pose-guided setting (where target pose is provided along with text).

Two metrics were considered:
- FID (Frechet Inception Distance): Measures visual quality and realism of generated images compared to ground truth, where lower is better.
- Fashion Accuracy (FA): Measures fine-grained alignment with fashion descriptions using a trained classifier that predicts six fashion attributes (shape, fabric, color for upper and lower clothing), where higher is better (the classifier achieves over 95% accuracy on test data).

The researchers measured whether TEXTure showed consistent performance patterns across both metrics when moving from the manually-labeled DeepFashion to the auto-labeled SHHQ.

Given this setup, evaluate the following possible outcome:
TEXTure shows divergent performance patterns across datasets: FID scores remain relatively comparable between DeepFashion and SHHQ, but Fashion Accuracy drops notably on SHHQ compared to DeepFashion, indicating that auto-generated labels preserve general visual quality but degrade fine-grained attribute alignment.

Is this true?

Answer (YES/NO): NO